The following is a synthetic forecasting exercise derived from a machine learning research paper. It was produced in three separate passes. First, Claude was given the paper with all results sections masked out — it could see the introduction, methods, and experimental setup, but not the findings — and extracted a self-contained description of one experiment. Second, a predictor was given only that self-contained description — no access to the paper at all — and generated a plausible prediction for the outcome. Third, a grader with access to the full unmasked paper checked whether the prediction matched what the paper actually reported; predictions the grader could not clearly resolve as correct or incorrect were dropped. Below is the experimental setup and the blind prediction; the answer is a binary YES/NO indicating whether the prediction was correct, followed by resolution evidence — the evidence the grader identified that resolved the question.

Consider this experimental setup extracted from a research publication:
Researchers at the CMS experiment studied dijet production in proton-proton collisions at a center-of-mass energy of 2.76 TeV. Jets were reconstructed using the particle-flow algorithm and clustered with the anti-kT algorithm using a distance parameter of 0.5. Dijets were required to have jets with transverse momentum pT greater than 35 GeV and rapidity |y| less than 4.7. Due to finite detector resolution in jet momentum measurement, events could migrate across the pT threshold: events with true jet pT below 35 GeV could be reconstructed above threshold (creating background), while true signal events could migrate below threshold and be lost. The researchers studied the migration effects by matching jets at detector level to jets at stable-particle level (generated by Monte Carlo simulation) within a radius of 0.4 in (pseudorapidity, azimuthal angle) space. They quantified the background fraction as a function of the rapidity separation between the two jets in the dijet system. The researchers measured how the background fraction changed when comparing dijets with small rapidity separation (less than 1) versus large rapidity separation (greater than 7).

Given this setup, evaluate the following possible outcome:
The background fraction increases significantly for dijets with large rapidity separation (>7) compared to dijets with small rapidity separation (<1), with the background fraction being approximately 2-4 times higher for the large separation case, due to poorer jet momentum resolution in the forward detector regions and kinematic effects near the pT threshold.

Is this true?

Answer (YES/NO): YES